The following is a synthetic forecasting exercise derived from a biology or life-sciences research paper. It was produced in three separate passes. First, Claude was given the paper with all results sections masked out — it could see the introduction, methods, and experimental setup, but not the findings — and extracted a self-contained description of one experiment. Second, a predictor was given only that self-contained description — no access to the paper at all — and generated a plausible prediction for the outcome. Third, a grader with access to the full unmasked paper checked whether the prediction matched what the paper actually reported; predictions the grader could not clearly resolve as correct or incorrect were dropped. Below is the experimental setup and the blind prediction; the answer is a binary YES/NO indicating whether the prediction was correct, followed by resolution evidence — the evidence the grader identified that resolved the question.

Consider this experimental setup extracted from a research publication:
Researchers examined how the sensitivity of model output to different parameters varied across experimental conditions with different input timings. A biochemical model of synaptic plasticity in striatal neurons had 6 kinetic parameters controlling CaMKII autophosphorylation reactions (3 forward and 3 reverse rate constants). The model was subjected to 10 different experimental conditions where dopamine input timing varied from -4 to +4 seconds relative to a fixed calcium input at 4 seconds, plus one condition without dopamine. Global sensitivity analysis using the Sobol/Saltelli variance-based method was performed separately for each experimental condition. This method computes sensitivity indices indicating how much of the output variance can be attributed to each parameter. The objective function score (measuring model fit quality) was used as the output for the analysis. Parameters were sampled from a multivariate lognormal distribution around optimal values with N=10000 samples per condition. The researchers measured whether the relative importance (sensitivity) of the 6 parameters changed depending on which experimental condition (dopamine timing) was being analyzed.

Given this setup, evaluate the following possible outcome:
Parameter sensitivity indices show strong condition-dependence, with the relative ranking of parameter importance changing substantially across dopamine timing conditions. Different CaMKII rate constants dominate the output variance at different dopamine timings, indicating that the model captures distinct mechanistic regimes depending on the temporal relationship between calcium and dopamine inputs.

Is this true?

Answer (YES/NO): NO